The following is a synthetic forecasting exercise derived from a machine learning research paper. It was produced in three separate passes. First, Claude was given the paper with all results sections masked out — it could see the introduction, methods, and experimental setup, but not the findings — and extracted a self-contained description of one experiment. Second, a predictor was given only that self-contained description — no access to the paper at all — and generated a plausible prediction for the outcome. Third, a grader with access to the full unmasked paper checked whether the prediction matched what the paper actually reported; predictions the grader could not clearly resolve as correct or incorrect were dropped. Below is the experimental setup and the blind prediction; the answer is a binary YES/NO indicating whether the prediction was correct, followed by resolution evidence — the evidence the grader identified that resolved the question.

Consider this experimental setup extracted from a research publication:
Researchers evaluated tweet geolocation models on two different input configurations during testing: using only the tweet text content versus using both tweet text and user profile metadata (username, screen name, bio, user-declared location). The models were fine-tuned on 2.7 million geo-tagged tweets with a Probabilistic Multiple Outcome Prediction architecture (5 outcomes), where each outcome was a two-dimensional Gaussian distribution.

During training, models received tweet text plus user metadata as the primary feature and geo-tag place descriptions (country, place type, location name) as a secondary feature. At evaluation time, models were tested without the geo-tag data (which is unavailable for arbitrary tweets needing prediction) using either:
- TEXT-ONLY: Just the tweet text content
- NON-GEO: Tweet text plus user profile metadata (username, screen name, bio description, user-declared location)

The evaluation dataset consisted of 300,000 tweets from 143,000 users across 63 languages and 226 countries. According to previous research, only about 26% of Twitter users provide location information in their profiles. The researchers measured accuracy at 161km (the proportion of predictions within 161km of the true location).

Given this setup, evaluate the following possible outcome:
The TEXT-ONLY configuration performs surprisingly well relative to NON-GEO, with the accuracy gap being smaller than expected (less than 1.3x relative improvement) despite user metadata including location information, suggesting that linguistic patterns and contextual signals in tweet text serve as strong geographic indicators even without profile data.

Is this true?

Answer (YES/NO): NO